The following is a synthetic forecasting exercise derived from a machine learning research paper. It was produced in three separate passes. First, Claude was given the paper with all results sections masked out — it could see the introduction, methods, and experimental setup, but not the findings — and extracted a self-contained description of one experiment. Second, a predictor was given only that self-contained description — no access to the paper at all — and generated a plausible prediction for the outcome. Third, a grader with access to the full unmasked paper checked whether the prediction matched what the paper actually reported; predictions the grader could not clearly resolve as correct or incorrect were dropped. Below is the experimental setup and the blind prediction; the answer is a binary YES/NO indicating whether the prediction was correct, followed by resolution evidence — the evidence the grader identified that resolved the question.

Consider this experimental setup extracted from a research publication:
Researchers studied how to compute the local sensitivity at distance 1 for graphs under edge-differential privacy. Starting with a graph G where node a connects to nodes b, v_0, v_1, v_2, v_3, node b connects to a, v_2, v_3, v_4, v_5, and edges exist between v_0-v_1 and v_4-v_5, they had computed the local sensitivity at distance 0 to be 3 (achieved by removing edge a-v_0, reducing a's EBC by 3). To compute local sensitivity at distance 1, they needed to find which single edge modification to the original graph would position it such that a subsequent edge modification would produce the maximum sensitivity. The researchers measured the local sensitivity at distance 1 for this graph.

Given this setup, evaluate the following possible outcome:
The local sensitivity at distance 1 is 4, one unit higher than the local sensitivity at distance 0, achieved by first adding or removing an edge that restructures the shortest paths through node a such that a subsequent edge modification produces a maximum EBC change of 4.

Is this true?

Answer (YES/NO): NO